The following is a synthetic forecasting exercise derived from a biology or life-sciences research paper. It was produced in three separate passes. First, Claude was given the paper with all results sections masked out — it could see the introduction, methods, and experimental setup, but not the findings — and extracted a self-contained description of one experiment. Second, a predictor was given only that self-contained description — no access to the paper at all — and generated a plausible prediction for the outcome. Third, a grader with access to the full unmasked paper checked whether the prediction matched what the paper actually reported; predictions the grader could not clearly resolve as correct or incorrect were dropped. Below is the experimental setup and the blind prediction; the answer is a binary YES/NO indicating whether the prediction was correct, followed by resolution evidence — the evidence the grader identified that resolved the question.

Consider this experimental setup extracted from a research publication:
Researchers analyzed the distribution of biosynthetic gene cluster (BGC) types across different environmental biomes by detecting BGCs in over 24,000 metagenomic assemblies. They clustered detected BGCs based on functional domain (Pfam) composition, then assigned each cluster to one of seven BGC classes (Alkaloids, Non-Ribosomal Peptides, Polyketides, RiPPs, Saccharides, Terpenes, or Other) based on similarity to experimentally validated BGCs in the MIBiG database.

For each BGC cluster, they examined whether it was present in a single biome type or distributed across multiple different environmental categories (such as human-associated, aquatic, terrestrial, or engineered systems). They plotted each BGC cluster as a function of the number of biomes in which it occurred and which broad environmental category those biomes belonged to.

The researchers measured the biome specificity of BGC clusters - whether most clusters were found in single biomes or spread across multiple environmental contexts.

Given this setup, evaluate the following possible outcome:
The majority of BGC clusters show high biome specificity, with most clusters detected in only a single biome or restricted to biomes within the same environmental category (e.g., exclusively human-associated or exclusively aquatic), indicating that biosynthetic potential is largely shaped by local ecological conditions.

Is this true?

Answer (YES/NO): YES